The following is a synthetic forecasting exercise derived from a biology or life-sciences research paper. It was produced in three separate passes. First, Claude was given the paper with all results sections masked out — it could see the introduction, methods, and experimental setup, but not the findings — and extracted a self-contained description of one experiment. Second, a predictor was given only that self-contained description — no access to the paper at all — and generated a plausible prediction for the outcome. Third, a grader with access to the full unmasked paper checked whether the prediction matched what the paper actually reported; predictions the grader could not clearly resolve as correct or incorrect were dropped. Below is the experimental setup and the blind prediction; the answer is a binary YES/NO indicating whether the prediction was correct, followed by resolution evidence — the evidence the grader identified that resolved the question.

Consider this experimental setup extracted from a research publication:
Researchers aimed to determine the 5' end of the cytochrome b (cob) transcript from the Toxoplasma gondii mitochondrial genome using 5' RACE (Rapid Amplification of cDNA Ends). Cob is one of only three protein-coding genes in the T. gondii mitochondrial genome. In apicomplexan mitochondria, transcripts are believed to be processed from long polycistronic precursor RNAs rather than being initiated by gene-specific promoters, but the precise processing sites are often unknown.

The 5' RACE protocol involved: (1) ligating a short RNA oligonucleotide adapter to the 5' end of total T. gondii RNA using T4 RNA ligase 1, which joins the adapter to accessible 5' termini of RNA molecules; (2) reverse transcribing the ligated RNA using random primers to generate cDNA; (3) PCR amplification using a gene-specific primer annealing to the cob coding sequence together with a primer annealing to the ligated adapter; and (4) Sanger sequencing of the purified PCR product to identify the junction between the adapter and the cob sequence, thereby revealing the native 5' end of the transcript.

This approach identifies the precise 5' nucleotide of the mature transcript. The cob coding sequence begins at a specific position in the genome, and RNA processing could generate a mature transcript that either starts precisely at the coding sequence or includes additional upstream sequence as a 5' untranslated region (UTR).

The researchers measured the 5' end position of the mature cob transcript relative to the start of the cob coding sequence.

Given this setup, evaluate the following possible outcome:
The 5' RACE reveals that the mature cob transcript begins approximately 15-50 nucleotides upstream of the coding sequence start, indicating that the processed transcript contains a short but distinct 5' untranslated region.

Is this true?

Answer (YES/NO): NO